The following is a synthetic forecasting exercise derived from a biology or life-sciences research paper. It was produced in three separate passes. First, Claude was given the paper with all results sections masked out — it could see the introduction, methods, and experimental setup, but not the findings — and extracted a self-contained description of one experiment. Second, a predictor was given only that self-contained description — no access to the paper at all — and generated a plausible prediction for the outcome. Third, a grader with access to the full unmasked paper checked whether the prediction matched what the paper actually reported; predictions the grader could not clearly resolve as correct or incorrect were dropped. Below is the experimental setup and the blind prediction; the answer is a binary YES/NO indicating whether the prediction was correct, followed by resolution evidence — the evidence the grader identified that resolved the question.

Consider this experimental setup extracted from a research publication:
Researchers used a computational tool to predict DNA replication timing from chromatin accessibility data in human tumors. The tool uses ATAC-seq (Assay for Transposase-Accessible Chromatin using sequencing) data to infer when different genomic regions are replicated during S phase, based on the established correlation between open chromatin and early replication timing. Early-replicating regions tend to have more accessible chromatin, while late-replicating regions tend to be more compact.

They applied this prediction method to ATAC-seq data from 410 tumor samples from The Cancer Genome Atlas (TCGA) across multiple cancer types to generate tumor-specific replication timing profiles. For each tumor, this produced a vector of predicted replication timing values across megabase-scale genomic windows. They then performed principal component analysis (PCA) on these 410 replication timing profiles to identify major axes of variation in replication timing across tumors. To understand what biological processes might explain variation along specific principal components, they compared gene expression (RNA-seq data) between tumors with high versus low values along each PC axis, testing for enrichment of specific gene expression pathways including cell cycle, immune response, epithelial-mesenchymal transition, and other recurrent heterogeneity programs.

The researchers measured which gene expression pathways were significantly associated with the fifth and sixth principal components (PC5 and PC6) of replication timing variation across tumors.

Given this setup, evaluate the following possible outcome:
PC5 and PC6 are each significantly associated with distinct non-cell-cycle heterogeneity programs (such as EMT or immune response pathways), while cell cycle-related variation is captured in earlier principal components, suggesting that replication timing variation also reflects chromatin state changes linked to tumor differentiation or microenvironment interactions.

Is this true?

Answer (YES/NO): NO